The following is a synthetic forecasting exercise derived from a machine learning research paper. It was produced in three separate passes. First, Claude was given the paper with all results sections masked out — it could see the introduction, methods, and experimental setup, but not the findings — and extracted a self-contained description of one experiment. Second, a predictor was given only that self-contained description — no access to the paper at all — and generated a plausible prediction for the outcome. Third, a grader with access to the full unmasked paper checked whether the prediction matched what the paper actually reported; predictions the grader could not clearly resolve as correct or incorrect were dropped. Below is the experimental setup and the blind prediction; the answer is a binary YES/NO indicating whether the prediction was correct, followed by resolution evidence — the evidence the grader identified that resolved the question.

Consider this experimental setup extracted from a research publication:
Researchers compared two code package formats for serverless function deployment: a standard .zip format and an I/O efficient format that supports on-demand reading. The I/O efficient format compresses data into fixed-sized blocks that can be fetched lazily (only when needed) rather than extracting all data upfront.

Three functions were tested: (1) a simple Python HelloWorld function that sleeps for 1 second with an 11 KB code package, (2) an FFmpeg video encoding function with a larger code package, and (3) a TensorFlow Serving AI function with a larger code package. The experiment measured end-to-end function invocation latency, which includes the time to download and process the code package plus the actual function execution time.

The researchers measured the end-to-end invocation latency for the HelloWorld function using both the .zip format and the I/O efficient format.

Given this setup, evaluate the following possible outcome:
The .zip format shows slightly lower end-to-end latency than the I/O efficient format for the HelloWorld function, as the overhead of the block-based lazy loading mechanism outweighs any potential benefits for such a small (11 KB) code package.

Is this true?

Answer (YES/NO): NO